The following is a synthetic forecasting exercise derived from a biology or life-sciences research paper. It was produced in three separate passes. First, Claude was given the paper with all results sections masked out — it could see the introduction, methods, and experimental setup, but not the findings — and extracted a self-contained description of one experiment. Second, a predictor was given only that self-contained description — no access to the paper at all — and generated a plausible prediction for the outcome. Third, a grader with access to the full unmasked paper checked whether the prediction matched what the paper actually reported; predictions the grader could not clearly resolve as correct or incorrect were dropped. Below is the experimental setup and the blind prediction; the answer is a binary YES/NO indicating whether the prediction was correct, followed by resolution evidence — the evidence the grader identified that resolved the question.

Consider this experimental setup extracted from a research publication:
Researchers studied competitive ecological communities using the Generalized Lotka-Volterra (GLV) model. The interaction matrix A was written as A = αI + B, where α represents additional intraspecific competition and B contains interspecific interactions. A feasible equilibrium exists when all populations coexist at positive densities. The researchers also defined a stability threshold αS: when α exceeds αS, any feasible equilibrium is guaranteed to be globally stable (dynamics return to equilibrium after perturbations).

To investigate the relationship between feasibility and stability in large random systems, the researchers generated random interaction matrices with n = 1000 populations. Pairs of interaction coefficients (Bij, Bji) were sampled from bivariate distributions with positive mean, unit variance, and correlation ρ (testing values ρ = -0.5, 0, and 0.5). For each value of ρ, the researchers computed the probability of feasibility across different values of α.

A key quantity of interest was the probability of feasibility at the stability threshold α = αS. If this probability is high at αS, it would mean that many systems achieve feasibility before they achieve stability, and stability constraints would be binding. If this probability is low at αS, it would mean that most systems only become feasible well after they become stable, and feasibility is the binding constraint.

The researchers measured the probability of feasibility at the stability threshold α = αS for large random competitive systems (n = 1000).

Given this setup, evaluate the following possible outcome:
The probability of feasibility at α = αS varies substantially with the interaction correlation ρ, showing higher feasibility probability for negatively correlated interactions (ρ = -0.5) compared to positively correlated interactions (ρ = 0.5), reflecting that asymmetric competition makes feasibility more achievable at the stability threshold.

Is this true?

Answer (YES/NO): NO